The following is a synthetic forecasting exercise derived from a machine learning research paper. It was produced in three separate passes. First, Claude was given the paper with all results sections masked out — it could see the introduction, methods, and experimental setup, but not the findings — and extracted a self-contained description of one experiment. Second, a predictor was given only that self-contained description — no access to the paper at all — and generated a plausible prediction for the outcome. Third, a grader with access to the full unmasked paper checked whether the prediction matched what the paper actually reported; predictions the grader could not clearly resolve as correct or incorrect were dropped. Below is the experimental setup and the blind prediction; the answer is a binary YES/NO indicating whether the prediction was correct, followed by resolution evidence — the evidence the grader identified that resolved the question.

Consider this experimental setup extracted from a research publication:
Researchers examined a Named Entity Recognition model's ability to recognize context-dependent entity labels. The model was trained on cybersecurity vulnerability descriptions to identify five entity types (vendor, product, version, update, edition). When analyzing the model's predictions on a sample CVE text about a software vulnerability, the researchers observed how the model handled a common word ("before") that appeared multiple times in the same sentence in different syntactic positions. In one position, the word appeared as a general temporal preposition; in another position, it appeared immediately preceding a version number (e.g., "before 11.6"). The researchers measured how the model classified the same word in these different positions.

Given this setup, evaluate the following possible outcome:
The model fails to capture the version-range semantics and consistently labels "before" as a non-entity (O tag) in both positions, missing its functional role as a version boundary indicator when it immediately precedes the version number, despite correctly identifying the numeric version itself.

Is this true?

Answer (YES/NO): NO